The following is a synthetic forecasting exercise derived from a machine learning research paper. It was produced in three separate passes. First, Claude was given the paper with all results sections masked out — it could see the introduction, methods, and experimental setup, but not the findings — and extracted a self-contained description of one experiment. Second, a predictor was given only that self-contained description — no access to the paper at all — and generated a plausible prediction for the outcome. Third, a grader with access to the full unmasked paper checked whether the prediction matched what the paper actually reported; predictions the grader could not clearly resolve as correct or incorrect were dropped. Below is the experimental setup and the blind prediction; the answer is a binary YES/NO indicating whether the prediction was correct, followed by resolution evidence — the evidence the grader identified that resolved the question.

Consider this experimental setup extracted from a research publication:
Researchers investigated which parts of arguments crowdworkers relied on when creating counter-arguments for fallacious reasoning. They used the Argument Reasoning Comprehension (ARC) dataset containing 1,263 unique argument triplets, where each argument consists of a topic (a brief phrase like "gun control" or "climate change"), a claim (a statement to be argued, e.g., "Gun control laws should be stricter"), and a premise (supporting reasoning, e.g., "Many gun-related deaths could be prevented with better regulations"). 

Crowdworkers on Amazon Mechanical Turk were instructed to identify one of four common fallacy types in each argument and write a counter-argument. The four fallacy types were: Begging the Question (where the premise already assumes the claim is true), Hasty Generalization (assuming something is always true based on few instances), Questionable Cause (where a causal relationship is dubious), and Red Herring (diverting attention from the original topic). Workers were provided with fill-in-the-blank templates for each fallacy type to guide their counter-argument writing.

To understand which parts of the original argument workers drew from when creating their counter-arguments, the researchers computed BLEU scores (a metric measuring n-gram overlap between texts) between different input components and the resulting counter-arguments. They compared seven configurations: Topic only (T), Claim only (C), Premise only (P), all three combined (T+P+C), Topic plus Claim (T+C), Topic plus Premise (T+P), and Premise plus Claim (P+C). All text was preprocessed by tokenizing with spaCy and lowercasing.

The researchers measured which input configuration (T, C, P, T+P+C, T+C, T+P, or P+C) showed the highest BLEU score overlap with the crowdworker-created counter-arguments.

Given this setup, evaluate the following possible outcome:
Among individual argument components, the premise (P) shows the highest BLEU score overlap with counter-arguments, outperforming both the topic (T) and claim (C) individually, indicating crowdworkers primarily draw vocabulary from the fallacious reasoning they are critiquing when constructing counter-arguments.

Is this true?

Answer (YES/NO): YES